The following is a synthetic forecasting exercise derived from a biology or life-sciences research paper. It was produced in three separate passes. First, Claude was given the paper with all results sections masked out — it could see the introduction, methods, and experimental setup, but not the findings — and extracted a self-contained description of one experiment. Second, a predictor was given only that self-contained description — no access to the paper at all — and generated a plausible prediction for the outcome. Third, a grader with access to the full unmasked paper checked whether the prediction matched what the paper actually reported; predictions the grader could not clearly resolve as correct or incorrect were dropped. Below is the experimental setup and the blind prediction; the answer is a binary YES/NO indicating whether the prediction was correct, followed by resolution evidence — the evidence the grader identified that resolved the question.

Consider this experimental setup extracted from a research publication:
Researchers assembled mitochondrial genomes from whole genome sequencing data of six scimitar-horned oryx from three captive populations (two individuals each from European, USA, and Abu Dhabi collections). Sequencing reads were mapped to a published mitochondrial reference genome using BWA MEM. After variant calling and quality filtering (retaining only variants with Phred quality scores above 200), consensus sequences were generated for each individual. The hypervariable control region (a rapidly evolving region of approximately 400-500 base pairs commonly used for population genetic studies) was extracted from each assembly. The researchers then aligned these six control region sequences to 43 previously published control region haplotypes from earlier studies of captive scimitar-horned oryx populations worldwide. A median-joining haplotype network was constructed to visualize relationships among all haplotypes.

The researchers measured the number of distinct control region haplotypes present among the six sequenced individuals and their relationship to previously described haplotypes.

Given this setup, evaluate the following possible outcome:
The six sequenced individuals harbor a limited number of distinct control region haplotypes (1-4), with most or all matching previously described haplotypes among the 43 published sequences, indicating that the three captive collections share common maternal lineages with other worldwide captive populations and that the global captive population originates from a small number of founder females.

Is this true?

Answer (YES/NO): NO